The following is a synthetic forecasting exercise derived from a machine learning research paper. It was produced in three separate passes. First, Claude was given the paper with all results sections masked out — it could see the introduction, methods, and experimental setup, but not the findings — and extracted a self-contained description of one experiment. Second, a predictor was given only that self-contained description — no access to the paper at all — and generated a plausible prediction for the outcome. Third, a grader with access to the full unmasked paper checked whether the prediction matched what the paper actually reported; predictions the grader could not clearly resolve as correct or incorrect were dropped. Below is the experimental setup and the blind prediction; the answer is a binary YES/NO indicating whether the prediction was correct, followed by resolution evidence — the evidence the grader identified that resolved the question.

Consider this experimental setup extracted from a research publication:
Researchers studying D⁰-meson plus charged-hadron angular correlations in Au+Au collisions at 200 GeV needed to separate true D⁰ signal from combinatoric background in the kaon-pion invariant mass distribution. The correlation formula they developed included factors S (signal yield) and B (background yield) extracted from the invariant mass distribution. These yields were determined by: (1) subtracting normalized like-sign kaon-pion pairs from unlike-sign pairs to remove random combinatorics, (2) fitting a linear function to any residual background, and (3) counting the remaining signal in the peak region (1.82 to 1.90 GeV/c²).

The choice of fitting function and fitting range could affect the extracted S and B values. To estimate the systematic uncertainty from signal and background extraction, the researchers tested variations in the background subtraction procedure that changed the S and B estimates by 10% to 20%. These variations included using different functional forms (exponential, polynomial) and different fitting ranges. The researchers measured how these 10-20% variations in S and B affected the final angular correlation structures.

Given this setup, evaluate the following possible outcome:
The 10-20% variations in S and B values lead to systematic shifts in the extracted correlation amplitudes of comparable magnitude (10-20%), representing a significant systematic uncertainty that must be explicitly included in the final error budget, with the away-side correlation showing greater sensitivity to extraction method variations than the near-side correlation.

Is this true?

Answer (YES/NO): NO